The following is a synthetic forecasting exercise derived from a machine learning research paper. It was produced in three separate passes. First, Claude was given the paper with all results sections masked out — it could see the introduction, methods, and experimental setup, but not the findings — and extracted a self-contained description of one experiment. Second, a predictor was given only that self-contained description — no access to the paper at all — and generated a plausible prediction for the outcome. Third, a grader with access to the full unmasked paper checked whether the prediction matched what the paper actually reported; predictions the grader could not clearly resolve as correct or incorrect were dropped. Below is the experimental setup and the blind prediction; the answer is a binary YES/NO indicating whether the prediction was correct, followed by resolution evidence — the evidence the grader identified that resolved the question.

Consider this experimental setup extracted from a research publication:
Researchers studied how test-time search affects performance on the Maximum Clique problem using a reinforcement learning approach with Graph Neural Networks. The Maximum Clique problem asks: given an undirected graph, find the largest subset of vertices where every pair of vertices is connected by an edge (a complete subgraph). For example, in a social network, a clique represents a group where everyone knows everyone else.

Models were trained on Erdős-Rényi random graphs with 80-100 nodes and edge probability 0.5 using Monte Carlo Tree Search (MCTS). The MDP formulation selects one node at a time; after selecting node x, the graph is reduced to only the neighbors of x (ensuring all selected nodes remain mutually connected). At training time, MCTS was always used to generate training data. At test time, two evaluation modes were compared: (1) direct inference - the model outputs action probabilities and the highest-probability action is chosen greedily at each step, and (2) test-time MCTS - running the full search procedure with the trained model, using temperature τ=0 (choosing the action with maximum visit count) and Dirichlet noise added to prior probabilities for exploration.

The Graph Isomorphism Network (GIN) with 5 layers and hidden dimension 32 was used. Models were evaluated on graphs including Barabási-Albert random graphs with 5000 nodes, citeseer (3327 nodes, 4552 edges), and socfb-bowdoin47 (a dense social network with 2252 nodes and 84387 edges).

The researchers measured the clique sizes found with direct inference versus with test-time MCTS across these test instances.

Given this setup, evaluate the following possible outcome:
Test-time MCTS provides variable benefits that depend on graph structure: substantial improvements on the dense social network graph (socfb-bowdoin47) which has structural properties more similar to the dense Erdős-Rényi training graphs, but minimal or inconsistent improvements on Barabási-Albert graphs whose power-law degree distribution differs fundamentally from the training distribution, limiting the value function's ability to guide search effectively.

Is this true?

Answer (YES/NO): YES